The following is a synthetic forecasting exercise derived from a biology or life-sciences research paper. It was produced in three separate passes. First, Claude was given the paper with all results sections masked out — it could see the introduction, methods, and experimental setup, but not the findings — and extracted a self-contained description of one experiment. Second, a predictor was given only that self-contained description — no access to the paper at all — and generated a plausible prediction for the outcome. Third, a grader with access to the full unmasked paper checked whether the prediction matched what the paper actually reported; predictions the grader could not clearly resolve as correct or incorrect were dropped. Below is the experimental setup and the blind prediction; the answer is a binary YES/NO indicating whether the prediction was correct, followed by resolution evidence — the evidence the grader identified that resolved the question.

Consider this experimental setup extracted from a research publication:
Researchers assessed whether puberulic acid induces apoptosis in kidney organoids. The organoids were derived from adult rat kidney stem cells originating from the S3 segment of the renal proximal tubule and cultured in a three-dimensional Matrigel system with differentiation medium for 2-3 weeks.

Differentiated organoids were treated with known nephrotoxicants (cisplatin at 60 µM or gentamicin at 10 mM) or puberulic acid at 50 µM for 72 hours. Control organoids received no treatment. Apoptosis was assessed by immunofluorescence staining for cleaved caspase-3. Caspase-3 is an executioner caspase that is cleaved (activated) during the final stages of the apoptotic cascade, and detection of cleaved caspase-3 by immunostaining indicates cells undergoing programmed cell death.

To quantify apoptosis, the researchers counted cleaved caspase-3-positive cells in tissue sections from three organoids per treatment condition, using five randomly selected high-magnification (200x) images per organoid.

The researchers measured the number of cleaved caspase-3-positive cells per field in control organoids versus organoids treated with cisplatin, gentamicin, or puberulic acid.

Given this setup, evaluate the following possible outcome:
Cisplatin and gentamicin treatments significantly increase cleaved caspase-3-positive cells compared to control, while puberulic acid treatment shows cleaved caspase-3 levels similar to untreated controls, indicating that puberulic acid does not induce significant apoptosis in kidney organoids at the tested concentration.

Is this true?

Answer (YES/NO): NO